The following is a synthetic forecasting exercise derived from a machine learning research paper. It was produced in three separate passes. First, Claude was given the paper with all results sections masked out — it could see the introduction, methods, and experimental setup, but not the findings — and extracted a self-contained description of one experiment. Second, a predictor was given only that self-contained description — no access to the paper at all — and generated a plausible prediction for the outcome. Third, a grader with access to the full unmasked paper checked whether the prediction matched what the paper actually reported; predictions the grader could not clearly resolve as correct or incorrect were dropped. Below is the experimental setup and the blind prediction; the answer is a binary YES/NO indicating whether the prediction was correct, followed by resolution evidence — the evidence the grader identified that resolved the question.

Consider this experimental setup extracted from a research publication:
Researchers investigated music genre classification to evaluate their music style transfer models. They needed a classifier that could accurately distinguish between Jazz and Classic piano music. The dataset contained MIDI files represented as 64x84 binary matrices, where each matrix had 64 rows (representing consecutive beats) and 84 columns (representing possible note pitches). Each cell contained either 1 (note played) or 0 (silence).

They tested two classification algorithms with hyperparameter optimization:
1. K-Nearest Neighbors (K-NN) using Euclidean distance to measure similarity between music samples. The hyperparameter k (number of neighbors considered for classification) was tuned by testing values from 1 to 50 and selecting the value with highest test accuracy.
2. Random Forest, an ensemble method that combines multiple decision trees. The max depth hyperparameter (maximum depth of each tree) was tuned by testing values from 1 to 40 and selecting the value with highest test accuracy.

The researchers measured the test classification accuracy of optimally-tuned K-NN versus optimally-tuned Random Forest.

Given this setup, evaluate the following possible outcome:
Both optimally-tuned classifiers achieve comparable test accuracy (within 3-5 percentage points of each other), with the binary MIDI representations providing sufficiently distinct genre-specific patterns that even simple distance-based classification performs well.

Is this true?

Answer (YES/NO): NO